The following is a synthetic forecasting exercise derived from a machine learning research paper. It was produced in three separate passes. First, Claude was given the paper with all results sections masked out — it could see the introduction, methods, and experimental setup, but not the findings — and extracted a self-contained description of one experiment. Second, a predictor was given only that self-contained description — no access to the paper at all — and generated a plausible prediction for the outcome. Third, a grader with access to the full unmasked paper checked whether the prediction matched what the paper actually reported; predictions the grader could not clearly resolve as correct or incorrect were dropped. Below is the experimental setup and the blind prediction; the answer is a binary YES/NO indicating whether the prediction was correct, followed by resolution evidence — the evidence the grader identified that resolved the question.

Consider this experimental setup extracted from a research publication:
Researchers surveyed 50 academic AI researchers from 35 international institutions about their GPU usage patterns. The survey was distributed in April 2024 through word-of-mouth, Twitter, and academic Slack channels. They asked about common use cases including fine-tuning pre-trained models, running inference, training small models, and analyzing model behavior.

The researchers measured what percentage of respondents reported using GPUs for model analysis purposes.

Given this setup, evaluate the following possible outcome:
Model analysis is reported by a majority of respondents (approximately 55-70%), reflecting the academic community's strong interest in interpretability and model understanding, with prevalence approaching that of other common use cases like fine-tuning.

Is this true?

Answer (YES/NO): NO